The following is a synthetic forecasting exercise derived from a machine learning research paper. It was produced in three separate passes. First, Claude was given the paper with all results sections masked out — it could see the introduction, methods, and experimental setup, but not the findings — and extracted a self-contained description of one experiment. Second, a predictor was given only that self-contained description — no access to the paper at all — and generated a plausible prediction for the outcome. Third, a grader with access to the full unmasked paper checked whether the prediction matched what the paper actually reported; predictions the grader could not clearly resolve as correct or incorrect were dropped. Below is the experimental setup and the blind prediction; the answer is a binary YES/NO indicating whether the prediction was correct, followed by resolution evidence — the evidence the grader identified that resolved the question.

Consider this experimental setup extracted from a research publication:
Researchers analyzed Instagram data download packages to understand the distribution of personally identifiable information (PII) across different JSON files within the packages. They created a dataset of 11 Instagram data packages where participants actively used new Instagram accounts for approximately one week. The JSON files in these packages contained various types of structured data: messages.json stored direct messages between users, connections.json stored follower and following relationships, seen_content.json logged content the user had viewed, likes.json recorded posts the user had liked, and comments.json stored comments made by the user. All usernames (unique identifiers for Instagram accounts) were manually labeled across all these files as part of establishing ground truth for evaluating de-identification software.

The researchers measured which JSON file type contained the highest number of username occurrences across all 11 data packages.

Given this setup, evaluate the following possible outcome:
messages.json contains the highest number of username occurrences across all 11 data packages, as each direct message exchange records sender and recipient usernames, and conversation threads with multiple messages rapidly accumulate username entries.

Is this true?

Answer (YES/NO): NO